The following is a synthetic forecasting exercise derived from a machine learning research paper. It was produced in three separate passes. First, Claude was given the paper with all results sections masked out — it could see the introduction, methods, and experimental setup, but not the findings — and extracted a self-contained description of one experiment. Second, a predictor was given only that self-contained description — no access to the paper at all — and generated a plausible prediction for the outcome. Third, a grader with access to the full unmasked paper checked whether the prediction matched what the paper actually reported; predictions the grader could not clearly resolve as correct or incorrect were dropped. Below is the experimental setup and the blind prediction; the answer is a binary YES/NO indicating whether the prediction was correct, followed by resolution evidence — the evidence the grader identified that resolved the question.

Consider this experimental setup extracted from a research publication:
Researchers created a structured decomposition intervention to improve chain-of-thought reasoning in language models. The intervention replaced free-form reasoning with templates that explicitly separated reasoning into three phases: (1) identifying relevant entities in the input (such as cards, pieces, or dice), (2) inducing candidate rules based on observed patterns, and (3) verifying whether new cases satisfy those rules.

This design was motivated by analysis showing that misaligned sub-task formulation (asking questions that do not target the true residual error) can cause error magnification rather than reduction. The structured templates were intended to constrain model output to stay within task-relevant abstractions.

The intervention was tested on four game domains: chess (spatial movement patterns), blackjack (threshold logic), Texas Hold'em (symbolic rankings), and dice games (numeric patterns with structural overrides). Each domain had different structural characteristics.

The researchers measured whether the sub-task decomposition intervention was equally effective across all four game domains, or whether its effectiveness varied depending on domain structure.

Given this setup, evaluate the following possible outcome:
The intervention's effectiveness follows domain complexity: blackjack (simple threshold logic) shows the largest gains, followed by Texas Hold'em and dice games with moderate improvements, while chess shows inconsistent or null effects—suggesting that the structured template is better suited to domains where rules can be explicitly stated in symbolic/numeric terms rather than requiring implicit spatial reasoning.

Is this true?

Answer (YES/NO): NO